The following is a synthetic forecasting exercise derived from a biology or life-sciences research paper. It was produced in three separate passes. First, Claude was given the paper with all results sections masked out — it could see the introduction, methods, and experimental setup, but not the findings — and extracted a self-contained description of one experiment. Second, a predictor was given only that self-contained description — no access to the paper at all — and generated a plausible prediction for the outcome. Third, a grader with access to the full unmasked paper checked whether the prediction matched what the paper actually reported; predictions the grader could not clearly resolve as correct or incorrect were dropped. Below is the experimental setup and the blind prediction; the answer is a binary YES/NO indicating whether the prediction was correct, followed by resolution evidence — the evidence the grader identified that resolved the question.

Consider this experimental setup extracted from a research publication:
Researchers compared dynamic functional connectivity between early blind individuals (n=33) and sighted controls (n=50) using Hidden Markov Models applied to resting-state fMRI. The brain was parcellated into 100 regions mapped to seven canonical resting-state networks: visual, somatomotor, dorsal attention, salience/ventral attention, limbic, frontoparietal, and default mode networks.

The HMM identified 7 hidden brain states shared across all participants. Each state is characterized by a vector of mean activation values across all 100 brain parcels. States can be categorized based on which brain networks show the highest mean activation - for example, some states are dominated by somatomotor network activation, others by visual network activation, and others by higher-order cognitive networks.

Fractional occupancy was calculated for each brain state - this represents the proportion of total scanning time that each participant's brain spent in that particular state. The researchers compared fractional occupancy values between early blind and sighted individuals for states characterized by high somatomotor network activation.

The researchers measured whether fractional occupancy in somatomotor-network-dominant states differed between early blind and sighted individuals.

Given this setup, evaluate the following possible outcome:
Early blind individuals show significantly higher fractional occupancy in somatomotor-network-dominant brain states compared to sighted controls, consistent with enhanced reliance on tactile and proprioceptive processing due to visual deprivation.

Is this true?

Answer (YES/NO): YES